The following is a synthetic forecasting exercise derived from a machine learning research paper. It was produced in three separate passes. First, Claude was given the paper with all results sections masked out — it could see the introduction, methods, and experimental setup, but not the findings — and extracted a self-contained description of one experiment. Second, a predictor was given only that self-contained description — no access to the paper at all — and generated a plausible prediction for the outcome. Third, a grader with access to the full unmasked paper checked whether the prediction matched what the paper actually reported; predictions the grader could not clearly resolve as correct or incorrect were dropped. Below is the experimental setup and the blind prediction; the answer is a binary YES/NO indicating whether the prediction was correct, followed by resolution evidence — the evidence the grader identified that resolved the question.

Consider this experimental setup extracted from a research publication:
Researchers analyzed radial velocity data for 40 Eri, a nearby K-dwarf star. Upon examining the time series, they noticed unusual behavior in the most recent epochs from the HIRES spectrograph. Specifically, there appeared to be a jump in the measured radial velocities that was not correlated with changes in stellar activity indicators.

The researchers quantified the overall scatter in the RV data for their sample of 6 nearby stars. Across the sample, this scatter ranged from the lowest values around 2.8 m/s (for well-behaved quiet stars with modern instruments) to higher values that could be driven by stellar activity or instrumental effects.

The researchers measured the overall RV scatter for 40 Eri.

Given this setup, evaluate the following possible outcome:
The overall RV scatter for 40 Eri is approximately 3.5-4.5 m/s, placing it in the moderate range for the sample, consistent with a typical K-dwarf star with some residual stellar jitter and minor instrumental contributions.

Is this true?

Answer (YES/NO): NO